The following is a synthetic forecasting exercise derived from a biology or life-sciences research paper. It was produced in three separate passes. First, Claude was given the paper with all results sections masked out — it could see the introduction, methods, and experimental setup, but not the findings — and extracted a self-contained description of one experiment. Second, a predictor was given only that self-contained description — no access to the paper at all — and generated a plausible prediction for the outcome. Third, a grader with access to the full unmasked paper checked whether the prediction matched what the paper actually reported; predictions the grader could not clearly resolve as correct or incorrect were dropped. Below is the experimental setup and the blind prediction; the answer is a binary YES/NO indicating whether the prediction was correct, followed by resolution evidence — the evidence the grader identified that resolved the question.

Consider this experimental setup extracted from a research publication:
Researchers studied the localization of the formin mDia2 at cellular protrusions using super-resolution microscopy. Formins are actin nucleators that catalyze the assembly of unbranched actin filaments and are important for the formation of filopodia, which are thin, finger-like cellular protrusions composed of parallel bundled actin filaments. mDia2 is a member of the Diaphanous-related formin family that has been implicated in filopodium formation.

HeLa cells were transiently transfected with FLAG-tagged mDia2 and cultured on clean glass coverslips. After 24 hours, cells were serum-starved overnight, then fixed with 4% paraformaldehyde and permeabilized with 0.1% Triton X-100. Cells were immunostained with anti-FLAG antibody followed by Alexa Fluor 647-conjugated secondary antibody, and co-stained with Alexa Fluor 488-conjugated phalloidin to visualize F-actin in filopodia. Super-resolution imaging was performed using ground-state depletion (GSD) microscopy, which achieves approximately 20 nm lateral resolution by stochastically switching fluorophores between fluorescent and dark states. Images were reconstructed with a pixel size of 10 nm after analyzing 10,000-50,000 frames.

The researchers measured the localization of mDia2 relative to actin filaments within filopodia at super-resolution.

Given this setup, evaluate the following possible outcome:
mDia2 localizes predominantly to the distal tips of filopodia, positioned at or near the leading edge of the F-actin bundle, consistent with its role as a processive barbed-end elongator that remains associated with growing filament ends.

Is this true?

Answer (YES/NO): YES